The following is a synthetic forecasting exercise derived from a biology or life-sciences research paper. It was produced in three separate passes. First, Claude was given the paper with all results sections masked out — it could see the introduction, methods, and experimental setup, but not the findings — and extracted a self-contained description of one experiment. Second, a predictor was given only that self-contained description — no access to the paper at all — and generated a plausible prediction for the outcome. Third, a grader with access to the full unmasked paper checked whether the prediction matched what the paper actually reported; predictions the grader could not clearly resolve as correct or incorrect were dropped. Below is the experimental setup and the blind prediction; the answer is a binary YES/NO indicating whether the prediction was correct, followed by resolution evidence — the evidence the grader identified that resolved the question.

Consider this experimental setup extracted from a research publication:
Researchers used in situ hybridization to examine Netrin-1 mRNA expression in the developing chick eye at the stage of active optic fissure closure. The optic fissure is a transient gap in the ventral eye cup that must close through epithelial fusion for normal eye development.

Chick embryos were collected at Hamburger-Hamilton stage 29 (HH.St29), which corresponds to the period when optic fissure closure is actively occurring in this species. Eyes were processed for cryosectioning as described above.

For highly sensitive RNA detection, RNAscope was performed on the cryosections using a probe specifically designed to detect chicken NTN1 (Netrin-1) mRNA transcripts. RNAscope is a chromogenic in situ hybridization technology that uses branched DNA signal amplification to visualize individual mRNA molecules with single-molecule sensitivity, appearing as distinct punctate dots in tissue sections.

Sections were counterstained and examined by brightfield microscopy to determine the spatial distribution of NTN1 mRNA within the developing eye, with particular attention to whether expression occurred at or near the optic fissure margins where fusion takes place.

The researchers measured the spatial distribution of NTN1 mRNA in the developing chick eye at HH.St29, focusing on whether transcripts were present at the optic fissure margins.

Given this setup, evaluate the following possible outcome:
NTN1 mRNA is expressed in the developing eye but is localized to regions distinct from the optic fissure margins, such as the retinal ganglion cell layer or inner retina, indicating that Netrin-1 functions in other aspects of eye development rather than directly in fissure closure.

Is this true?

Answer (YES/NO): NO